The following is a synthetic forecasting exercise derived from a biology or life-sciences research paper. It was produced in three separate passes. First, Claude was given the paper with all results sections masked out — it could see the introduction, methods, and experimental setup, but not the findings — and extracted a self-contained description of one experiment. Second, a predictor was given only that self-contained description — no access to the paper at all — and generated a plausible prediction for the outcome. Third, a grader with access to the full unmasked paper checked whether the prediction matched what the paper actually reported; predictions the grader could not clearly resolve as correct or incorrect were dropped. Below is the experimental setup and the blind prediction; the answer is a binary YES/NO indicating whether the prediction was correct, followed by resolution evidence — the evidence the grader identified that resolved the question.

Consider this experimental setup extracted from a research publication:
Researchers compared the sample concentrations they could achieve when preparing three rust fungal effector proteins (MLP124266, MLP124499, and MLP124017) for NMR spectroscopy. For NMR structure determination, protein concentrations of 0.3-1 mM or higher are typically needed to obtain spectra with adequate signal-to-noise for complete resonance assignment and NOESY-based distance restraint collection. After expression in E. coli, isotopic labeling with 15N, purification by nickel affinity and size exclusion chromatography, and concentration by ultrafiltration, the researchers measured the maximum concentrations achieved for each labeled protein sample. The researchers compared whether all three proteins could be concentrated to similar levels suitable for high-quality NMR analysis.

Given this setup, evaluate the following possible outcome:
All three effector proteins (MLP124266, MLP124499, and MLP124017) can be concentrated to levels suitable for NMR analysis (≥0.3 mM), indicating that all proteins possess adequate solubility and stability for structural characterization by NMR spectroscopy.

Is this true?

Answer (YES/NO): NO